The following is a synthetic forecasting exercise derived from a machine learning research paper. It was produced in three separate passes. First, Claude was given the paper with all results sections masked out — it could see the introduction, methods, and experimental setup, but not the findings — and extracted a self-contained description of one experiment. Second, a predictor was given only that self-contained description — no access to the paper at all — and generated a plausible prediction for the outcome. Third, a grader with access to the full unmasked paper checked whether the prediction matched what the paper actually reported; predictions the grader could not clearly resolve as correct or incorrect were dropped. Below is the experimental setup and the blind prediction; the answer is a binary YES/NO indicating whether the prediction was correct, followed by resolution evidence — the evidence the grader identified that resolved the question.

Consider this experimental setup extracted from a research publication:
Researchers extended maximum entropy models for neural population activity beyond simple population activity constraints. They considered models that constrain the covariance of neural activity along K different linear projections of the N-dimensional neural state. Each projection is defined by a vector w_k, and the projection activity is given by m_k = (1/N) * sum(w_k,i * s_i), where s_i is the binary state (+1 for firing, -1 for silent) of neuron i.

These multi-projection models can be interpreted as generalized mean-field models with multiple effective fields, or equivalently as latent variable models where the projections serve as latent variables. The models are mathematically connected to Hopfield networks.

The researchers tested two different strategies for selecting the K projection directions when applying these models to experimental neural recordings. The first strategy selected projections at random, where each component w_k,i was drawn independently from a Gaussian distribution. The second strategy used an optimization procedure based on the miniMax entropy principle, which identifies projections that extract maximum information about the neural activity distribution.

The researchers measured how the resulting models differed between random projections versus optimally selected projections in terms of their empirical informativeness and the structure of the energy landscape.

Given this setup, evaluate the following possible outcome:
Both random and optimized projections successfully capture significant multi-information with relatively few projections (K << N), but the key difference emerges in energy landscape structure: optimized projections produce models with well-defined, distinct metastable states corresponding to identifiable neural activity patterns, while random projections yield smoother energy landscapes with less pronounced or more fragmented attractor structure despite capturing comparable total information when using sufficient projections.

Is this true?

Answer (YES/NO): NO